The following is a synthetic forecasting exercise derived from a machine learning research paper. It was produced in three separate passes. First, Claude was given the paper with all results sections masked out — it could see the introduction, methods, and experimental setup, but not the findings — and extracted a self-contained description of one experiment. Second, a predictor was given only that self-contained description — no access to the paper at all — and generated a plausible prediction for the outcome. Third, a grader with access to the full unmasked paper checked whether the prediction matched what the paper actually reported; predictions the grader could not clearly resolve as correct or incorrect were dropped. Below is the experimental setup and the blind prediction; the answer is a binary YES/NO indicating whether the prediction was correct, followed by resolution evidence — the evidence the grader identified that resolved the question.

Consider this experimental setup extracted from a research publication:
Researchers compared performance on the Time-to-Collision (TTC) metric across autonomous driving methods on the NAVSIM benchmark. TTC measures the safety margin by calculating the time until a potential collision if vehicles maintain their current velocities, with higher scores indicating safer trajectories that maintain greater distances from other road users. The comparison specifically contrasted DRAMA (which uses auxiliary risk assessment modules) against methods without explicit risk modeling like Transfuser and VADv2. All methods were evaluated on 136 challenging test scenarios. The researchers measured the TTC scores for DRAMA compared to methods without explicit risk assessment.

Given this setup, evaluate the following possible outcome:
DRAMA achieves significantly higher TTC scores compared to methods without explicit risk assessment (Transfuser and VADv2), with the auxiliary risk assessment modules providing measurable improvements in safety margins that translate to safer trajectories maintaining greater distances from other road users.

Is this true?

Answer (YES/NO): YES